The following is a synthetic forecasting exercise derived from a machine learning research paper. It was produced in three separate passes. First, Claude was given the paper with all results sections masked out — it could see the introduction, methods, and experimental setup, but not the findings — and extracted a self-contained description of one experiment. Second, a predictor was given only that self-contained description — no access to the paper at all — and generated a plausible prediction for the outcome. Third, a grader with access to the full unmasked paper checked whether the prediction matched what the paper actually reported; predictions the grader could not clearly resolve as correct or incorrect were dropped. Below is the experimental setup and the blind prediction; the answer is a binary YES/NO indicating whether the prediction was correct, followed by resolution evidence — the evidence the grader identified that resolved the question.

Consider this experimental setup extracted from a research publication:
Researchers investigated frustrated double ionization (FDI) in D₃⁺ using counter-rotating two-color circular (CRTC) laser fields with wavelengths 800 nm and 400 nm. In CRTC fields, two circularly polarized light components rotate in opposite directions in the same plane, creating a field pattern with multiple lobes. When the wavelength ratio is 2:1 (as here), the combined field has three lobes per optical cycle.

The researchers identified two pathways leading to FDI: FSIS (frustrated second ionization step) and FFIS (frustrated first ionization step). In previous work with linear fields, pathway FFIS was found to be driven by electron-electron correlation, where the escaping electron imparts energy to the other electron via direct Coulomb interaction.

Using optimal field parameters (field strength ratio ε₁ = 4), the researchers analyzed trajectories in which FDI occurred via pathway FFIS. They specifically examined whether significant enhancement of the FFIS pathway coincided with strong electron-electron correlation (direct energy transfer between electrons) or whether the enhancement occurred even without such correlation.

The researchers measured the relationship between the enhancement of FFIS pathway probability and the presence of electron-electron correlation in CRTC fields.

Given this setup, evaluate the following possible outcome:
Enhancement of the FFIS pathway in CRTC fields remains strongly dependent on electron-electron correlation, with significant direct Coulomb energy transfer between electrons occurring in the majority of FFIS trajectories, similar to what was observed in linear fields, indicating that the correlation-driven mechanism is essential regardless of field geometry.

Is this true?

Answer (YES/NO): NO